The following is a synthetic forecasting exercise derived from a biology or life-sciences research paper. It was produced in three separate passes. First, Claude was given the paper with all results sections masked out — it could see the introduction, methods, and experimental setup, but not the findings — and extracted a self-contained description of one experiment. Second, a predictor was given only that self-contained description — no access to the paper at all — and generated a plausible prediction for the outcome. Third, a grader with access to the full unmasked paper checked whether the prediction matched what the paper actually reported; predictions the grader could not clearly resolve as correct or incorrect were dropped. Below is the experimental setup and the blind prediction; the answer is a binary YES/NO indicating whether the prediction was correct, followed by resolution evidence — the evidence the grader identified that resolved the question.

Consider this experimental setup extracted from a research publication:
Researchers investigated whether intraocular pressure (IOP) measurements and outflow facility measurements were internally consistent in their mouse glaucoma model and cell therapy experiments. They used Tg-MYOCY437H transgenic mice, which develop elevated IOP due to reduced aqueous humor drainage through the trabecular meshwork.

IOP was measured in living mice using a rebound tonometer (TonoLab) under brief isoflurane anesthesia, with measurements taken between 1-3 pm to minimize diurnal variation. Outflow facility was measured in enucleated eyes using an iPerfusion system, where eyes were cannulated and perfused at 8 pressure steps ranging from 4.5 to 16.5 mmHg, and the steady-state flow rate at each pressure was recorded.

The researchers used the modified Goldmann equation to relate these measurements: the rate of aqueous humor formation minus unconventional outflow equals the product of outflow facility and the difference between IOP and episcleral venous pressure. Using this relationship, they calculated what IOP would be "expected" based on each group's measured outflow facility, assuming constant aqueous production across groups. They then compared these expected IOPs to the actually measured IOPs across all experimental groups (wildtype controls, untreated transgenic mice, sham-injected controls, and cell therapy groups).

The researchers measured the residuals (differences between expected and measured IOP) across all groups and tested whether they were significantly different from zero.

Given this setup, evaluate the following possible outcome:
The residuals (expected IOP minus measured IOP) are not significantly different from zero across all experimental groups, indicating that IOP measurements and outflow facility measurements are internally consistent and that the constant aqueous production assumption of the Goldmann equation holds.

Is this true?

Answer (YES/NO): NO